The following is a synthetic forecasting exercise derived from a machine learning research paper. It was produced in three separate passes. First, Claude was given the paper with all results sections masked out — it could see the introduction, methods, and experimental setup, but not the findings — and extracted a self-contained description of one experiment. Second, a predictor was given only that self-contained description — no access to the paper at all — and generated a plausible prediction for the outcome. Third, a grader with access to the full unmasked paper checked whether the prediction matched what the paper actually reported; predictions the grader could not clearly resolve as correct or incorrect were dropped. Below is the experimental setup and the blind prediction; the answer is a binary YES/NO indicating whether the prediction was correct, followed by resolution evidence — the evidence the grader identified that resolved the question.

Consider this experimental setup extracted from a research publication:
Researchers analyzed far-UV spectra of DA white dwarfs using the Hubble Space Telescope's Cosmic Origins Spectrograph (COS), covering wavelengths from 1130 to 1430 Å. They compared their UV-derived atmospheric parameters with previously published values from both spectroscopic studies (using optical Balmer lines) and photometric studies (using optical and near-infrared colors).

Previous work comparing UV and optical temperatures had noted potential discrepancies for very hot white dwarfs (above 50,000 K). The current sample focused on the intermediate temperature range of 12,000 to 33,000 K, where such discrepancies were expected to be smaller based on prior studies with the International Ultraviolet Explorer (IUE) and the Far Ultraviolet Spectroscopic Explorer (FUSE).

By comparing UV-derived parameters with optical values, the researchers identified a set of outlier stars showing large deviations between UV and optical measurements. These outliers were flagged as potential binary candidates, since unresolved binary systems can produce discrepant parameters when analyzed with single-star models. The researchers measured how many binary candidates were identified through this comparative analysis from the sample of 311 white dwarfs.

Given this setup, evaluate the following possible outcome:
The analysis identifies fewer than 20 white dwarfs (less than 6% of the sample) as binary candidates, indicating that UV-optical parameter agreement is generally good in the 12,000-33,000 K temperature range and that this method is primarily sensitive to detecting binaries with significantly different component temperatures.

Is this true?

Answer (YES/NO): NO